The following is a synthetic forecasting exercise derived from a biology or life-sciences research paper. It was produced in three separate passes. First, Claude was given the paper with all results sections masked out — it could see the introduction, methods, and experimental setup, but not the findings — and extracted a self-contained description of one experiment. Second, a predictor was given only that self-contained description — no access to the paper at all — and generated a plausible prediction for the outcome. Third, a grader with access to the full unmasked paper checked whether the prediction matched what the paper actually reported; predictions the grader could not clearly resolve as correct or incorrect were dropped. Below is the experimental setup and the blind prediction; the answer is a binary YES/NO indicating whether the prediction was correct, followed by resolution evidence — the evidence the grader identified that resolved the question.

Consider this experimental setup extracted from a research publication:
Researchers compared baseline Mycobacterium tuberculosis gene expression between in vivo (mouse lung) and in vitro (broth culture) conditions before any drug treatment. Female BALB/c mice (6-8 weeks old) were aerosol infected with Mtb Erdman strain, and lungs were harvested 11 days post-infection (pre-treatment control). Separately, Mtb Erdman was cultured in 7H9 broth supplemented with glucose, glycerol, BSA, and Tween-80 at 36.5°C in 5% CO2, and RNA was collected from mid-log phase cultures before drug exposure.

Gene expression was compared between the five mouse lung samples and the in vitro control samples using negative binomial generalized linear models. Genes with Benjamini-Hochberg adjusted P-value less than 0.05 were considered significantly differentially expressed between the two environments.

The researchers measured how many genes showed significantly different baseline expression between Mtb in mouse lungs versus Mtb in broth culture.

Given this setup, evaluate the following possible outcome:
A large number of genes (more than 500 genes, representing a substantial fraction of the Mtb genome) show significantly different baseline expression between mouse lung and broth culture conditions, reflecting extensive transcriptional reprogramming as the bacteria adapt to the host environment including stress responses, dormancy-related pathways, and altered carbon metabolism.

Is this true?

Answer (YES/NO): YES